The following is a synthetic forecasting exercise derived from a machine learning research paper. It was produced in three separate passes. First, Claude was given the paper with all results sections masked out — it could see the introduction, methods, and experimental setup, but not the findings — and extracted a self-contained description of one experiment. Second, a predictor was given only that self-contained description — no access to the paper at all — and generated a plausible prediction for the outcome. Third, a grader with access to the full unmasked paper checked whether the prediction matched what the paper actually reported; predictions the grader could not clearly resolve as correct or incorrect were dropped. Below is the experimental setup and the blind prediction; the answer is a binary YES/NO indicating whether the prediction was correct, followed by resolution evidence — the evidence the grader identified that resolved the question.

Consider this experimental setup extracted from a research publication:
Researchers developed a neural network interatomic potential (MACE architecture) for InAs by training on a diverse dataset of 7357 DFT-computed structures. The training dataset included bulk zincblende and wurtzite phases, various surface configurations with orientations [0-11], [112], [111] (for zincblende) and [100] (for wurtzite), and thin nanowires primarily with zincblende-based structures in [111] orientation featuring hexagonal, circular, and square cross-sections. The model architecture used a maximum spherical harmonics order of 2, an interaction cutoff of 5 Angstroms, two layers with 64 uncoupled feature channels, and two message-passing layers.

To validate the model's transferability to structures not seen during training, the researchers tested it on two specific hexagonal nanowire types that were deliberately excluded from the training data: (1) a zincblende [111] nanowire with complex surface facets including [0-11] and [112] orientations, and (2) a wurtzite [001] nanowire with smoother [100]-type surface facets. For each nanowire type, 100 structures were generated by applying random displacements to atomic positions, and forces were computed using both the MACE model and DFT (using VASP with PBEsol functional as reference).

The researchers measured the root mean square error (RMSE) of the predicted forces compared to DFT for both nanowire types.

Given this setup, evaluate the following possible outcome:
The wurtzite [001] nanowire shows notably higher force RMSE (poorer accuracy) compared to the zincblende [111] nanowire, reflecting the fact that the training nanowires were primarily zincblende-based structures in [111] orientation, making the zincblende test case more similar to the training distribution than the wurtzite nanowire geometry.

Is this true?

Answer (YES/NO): NO